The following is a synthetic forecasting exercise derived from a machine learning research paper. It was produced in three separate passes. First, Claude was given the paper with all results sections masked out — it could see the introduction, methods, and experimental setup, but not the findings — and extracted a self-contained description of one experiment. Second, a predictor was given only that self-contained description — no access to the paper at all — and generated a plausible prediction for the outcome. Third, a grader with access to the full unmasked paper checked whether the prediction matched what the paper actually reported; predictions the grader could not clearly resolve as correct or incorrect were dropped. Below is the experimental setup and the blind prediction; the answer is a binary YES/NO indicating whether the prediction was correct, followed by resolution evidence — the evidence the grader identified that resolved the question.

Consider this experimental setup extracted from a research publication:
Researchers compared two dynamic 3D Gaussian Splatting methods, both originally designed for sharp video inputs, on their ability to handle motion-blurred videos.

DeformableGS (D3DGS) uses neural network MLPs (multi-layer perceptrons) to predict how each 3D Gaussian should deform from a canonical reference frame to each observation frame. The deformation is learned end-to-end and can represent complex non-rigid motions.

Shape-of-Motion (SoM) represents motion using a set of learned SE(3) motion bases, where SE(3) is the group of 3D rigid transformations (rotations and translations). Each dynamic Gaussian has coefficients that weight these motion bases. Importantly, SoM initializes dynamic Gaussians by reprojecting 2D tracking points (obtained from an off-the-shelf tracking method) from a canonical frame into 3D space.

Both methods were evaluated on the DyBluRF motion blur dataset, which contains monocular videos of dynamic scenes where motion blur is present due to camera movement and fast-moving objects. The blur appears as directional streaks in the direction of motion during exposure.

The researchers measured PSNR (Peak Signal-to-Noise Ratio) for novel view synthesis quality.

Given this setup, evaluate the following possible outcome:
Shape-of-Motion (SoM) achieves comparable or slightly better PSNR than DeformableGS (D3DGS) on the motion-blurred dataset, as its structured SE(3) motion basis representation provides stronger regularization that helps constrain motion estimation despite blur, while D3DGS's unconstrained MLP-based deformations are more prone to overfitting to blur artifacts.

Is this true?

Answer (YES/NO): NO